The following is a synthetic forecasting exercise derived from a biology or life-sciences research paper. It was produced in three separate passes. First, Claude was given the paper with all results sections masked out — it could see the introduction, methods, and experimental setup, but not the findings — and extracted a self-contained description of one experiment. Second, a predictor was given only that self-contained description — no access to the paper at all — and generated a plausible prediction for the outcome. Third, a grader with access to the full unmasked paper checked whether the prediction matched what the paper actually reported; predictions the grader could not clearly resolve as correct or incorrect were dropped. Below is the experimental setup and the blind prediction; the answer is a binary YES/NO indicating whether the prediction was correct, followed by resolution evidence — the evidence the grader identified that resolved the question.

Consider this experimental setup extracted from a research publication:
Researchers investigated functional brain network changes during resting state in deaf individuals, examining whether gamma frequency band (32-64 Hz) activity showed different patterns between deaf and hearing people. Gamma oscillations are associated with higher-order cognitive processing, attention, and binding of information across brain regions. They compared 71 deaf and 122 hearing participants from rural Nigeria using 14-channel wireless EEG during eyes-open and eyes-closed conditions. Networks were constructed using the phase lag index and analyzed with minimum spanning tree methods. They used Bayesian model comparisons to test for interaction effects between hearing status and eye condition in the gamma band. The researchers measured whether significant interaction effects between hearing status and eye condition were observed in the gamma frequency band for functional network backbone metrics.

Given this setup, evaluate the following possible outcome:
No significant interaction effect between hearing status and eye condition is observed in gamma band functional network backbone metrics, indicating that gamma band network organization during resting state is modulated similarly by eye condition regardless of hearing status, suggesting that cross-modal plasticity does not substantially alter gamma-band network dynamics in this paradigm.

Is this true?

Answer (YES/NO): YES